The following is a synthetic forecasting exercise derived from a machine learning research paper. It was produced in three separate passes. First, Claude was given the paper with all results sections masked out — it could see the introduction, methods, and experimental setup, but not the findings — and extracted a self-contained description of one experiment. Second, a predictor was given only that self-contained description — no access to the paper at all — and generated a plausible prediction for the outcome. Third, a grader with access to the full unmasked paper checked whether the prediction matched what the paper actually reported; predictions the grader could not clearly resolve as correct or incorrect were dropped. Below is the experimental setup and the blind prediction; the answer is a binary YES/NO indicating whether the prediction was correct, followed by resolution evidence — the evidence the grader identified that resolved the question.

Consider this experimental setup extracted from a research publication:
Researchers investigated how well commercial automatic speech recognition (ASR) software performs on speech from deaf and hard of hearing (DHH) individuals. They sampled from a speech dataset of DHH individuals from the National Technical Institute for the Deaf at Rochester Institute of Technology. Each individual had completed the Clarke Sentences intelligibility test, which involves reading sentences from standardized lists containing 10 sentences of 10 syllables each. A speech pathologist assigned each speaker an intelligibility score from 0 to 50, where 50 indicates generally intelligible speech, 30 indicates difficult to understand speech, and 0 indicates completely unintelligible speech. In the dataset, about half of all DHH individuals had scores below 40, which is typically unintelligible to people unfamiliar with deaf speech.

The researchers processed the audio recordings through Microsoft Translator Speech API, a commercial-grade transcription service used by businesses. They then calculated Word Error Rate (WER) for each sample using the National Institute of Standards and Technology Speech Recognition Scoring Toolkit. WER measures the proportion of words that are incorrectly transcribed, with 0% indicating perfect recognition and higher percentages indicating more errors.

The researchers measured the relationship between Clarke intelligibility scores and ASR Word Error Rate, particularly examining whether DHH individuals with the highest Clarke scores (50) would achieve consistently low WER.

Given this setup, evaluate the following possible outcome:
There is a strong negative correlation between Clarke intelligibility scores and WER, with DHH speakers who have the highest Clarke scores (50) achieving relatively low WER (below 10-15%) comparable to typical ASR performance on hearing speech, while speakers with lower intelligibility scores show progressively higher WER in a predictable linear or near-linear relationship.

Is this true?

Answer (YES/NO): NO